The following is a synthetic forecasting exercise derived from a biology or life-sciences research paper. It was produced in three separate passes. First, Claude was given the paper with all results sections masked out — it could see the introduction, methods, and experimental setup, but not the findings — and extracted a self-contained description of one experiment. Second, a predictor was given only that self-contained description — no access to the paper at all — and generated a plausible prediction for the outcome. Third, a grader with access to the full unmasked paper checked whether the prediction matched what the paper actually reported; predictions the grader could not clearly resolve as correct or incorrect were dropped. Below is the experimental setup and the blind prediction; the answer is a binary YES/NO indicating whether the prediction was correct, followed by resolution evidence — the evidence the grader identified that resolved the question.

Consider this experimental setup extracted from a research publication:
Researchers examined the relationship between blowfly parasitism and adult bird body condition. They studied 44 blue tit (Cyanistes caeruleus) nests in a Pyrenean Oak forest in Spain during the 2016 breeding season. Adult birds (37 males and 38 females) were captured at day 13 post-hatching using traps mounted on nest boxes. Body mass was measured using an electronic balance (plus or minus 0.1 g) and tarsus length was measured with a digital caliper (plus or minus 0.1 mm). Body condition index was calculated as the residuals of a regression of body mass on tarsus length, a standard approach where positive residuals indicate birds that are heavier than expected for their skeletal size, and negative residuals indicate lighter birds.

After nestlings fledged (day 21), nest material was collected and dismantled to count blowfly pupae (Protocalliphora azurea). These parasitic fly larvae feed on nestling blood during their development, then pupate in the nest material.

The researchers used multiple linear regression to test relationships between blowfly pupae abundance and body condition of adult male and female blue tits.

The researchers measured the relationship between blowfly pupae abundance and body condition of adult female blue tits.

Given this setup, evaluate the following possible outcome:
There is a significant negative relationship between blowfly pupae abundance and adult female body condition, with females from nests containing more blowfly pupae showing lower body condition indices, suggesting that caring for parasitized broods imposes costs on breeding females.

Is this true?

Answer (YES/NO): YES